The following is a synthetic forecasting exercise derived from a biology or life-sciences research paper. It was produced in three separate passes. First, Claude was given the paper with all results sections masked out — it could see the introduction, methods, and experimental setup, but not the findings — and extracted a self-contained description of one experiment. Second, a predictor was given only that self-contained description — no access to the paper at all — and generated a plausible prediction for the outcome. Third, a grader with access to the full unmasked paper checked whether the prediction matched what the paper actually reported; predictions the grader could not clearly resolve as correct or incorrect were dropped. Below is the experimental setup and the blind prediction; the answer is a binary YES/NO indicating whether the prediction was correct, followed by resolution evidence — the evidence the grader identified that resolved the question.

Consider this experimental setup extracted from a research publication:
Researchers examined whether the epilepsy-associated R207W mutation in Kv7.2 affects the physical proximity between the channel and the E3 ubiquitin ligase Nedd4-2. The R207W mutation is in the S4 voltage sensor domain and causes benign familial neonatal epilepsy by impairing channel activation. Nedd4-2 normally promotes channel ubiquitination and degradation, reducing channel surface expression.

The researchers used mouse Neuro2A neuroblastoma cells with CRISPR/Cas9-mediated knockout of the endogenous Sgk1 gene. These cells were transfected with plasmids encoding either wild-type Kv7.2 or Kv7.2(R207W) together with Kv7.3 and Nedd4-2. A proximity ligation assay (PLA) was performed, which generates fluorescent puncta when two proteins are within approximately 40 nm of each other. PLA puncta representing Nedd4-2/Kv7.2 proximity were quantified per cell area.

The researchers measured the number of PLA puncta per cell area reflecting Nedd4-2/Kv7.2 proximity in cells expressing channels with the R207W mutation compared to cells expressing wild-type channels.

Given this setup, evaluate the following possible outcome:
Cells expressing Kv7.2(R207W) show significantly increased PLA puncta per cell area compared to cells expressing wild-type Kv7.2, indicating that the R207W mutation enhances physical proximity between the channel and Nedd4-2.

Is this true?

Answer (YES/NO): NO